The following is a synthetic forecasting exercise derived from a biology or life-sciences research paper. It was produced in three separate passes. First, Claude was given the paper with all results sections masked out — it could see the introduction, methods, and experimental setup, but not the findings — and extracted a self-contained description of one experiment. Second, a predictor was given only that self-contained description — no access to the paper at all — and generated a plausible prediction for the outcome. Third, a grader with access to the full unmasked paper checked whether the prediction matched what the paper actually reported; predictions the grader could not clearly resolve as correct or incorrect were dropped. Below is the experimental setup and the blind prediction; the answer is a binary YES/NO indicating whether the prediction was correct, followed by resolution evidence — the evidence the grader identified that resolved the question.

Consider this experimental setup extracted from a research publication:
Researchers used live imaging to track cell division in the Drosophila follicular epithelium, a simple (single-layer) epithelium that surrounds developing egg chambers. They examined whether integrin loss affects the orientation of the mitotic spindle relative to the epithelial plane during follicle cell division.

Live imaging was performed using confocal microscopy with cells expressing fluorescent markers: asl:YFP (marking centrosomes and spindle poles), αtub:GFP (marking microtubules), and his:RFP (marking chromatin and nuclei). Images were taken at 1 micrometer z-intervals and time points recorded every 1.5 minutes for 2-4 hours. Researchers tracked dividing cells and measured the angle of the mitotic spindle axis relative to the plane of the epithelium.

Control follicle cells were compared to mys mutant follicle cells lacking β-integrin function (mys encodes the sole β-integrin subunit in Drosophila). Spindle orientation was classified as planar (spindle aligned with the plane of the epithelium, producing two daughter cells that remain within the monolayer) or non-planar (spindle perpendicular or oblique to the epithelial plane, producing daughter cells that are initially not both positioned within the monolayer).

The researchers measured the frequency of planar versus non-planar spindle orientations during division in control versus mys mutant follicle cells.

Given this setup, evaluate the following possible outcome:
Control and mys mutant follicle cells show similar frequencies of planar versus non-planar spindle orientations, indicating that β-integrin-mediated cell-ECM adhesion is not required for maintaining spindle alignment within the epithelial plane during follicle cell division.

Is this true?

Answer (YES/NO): NO